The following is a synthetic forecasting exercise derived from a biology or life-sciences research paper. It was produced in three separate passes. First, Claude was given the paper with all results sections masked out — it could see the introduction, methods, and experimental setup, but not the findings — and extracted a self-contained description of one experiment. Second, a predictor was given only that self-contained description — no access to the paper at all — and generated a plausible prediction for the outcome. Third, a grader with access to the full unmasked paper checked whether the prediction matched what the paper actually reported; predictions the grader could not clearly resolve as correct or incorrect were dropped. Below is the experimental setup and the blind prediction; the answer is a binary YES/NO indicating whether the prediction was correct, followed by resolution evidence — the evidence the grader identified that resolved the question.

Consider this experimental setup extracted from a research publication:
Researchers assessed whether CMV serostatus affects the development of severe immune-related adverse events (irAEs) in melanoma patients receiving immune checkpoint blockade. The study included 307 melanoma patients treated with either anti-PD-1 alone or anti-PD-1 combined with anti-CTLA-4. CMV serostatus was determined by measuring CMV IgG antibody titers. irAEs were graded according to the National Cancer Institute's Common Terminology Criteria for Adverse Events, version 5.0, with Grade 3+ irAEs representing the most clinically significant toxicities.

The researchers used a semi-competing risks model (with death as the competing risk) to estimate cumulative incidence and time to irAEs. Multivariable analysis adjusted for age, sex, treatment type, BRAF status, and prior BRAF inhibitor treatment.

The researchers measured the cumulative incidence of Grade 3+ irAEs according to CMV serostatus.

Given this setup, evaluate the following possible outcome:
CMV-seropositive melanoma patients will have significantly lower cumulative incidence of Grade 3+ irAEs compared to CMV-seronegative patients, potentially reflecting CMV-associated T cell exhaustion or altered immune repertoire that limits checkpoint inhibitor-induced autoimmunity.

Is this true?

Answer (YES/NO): YES